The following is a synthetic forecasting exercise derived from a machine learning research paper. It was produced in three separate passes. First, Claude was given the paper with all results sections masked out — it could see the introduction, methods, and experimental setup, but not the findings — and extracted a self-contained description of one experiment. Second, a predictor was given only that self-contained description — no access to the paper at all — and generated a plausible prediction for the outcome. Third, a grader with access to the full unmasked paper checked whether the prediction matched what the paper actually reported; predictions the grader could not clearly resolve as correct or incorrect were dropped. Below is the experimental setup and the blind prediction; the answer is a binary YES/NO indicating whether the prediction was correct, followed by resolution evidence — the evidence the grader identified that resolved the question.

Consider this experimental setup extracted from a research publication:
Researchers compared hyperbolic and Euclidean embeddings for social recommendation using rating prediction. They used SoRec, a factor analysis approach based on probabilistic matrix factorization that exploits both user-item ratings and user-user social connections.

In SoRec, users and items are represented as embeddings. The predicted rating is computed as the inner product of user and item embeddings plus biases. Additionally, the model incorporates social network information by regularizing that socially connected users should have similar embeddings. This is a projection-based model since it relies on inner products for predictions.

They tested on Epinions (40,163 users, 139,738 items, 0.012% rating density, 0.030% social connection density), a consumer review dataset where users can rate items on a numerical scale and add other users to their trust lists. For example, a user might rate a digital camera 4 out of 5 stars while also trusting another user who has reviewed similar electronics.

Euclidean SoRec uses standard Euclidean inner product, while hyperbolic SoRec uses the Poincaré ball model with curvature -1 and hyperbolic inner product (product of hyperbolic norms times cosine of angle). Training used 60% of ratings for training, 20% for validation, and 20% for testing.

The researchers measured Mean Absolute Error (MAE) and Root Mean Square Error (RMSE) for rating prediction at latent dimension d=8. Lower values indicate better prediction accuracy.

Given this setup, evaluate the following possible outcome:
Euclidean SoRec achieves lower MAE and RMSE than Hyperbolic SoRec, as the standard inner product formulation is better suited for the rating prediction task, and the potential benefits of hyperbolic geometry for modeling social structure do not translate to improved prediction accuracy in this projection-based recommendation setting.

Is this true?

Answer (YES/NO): YES